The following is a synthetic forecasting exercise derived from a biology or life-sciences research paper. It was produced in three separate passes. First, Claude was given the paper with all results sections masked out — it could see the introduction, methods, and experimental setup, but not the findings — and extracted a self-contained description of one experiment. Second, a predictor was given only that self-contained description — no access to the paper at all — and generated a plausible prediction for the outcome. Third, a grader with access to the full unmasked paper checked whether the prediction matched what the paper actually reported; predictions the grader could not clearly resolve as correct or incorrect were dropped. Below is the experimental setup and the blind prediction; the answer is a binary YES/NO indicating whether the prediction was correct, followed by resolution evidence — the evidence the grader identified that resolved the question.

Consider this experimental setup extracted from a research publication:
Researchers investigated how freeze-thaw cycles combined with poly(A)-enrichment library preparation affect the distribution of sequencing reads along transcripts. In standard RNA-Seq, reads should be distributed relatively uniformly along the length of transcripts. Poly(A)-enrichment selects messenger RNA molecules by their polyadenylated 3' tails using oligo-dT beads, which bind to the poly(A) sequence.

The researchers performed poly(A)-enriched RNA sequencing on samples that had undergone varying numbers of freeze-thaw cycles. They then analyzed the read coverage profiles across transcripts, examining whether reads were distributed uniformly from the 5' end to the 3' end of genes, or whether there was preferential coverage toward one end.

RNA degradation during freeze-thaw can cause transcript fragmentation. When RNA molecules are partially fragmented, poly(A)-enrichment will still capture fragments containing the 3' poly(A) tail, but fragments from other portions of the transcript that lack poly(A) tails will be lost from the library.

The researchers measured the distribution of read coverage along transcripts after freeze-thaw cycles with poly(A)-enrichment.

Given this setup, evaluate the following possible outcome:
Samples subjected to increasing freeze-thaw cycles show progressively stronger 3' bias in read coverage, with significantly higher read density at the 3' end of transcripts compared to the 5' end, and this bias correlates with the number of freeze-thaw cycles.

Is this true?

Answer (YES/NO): YES